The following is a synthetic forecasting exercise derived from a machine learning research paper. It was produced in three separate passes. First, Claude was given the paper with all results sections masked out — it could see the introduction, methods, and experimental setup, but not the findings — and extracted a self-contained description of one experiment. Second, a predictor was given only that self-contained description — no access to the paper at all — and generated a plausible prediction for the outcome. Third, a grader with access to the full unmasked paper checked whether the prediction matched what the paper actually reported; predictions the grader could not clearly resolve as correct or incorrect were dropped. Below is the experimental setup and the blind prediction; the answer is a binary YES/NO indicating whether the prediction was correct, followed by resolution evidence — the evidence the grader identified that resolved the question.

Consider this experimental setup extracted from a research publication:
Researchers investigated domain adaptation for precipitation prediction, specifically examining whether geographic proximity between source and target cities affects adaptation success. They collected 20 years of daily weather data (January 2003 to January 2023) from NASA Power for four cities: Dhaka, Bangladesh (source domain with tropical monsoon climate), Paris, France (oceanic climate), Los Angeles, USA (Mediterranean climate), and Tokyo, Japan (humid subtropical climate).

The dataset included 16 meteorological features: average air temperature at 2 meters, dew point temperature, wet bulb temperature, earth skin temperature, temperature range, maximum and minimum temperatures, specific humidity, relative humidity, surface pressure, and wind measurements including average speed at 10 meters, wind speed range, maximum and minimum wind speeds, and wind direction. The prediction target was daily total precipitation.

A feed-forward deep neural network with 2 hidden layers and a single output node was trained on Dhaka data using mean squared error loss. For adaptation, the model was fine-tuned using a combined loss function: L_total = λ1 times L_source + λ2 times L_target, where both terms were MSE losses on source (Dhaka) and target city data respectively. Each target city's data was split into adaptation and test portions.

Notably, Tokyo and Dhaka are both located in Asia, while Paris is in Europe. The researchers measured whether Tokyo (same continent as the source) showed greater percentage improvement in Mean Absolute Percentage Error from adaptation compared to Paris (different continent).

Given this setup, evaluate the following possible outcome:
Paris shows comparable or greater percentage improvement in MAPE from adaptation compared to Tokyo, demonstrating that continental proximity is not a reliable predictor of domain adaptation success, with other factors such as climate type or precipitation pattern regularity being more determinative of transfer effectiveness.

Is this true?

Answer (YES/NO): YES